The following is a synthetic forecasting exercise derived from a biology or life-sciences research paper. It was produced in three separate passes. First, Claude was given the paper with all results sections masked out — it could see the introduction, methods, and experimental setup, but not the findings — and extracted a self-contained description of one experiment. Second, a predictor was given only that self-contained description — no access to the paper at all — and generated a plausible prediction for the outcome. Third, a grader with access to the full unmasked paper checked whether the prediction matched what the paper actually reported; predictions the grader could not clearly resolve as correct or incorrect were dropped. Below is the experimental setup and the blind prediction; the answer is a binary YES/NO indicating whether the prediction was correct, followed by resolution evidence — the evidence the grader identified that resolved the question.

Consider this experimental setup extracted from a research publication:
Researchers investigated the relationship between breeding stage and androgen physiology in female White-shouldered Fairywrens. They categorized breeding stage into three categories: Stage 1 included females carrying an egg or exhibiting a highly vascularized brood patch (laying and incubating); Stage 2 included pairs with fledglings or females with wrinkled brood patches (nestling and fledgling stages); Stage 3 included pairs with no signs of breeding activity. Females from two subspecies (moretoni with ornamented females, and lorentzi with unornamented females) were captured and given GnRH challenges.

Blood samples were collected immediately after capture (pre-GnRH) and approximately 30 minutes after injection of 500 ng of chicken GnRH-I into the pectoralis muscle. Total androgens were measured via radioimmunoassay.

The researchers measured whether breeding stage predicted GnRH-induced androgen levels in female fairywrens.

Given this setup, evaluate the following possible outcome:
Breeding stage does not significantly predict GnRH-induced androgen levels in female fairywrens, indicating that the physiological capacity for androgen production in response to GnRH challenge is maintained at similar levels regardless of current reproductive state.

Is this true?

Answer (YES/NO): YES